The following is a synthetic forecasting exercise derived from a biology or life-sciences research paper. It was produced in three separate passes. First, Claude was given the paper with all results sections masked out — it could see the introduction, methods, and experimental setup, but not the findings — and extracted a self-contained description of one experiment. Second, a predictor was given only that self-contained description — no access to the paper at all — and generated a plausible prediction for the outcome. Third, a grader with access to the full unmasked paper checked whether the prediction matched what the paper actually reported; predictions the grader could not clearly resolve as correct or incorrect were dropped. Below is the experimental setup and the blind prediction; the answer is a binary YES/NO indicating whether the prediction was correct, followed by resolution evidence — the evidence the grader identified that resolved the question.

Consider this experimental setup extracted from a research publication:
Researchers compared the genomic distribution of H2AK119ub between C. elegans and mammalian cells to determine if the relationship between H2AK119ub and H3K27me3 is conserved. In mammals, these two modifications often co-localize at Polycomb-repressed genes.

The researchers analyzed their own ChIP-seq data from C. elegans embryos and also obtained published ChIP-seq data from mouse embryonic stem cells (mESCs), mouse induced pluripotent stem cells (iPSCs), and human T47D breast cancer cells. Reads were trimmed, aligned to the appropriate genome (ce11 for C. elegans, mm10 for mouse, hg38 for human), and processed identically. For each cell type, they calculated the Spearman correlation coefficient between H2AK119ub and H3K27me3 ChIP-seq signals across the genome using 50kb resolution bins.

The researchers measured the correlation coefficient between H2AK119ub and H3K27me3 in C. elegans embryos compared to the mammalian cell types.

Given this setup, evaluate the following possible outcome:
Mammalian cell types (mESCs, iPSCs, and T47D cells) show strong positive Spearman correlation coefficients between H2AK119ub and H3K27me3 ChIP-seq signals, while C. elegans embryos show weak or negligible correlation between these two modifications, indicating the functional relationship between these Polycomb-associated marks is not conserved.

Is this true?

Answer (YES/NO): NO